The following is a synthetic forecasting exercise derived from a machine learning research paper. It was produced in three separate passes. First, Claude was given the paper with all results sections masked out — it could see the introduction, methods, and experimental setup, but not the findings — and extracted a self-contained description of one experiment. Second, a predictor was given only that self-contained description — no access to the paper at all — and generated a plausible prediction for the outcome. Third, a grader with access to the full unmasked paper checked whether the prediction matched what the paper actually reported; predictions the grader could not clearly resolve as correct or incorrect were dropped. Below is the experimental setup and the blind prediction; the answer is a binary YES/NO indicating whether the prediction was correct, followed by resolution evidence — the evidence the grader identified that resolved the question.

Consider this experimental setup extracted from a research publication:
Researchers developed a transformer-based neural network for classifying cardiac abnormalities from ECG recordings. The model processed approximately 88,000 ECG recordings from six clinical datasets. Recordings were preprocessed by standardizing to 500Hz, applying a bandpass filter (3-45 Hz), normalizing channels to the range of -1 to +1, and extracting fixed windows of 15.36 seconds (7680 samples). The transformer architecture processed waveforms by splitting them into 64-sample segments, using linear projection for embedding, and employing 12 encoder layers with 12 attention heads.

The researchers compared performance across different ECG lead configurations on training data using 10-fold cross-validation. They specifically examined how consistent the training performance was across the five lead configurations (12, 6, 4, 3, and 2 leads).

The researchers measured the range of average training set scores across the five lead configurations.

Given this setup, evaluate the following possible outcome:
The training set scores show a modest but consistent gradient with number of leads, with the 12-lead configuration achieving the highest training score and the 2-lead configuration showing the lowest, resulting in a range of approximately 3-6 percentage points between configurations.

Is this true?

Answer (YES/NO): NO